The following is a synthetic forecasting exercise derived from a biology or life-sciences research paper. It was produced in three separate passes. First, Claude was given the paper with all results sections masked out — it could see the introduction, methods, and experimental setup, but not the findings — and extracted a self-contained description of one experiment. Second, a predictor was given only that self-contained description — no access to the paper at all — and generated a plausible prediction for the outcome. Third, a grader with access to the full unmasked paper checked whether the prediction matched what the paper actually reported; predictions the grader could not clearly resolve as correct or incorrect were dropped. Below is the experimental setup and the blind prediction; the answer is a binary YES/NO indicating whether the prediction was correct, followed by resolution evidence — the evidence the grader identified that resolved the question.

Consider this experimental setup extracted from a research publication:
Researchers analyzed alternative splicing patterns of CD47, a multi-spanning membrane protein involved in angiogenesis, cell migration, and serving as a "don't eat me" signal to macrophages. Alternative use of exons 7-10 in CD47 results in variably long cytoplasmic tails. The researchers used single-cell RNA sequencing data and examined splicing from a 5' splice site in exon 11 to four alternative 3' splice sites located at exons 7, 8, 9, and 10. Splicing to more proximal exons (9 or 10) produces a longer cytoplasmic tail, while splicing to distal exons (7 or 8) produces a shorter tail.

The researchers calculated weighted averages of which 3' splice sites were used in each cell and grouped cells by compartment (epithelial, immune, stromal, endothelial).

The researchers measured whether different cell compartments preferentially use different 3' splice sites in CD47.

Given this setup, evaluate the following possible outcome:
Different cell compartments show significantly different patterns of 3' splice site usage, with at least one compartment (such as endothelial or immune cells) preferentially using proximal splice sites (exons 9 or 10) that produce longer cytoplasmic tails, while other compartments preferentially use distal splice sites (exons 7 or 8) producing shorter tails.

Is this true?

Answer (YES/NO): NO